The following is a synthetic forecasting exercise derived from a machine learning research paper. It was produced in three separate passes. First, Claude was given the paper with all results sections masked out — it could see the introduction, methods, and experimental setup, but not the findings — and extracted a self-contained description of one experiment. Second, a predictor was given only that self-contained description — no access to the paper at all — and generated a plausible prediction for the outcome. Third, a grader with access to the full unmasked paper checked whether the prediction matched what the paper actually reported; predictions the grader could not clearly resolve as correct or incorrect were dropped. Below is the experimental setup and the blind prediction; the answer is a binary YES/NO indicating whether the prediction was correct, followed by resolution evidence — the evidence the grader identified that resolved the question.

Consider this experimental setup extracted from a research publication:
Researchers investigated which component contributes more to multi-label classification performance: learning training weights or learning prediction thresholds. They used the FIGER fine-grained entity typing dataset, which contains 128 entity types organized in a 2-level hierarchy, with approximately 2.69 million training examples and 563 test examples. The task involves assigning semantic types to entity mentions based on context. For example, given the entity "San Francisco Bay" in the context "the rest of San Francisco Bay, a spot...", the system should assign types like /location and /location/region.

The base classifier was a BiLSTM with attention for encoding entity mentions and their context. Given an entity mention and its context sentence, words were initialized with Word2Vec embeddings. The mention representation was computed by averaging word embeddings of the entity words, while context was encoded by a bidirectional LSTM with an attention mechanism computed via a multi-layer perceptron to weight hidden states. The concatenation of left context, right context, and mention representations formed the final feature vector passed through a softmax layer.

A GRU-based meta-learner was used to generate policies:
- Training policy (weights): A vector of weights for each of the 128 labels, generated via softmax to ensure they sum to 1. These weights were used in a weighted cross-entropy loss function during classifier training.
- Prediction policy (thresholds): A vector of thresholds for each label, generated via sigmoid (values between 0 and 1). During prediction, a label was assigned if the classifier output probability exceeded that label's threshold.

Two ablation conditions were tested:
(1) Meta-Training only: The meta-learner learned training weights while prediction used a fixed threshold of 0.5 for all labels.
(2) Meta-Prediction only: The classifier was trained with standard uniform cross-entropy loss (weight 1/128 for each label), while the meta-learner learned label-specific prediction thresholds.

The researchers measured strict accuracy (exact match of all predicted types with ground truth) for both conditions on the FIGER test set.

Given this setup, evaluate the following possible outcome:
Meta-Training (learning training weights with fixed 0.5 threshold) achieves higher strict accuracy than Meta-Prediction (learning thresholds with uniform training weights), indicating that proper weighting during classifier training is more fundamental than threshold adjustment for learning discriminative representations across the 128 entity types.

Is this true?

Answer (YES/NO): NO